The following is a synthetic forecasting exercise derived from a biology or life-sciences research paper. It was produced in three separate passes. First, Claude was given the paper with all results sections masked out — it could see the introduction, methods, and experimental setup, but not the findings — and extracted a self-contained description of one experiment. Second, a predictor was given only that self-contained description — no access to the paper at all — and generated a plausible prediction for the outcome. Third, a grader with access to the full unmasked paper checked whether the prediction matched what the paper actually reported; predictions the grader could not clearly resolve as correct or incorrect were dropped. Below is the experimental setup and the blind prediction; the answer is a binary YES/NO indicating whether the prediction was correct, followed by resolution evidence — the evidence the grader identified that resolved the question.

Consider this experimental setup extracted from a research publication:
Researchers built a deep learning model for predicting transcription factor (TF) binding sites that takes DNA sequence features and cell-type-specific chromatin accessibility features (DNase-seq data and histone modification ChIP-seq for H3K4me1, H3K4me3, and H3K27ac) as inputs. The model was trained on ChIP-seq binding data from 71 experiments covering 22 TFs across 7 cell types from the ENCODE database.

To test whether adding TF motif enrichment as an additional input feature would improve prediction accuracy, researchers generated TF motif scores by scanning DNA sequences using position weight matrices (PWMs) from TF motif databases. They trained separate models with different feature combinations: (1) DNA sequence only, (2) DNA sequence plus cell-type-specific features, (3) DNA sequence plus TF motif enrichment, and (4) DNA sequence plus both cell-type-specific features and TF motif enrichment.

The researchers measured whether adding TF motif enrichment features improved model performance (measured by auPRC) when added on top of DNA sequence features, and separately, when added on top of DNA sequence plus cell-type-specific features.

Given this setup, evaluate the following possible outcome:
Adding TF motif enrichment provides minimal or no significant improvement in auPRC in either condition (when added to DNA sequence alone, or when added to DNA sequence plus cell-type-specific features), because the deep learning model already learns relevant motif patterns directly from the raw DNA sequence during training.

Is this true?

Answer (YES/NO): YES